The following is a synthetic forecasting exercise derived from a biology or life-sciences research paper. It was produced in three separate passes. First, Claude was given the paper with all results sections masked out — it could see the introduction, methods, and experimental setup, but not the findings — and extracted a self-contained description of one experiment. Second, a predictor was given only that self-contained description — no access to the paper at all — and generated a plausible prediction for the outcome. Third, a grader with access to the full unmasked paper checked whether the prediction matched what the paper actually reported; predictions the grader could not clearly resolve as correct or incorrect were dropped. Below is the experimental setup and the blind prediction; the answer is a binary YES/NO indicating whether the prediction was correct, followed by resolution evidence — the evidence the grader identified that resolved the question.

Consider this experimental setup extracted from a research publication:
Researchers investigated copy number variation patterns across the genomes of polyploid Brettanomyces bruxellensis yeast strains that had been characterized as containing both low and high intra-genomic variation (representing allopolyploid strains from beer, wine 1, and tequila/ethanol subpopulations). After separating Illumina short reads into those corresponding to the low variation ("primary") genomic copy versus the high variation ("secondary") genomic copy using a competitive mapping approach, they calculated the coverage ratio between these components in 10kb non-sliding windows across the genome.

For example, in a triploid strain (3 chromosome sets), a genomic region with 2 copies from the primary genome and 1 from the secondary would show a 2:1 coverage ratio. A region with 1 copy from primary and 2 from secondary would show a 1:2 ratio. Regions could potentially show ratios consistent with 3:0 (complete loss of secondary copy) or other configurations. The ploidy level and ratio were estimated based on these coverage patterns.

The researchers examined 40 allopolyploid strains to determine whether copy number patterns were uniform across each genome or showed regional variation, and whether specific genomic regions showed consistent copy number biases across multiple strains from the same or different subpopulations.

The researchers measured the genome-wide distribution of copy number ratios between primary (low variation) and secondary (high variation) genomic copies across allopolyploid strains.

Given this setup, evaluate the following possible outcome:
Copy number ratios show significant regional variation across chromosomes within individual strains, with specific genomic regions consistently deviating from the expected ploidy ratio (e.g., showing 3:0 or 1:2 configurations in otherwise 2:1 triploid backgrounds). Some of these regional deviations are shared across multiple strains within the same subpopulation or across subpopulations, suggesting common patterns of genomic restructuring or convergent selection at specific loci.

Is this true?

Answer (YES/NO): YES